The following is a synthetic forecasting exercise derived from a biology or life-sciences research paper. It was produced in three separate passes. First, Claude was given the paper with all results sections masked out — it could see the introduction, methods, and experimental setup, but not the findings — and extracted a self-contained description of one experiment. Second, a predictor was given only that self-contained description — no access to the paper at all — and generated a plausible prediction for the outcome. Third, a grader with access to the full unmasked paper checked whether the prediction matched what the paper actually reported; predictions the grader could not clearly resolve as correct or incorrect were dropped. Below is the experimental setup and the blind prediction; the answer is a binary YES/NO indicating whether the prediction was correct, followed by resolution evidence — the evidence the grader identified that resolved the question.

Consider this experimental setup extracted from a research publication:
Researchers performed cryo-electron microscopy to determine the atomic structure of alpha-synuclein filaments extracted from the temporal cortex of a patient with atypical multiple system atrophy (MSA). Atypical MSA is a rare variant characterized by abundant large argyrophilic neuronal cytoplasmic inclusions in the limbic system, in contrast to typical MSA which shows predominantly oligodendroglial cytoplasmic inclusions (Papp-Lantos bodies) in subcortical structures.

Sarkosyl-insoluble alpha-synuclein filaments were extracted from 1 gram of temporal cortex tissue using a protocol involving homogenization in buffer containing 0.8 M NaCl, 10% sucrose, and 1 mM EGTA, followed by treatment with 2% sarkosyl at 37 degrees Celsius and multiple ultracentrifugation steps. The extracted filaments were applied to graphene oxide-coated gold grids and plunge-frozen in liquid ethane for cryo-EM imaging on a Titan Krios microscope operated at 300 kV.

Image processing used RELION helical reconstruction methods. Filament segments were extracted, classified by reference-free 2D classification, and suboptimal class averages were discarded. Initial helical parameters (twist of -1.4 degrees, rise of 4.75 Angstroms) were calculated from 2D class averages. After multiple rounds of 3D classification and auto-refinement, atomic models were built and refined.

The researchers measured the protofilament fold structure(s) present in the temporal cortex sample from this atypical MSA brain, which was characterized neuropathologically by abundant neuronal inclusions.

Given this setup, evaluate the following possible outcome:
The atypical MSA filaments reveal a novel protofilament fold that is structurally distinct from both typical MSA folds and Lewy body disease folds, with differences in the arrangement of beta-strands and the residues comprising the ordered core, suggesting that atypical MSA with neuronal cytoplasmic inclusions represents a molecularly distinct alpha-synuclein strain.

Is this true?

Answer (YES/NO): NO